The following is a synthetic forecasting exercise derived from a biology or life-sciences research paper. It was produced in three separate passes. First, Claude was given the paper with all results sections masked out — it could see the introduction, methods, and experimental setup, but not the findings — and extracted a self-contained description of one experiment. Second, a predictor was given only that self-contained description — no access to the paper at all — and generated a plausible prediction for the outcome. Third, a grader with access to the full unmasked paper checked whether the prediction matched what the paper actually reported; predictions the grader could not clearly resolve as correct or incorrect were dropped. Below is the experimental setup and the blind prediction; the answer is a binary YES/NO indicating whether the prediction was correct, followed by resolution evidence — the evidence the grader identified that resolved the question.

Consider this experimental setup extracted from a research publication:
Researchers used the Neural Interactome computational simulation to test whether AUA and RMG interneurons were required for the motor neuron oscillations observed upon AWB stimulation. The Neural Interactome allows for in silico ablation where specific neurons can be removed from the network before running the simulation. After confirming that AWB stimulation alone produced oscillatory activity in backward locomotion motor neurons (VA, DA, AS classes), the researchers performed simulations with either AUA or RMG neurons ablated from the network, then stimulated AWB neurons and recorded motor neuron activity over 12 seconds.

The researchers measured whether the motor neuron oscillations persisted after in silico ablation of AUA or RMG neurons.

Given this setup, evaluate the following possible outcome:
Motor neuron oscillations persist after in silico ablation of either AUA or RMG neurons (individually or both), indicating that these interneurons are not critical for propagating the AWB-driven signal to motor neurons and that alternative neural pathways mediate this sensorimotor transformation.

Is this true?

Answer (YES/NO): NO